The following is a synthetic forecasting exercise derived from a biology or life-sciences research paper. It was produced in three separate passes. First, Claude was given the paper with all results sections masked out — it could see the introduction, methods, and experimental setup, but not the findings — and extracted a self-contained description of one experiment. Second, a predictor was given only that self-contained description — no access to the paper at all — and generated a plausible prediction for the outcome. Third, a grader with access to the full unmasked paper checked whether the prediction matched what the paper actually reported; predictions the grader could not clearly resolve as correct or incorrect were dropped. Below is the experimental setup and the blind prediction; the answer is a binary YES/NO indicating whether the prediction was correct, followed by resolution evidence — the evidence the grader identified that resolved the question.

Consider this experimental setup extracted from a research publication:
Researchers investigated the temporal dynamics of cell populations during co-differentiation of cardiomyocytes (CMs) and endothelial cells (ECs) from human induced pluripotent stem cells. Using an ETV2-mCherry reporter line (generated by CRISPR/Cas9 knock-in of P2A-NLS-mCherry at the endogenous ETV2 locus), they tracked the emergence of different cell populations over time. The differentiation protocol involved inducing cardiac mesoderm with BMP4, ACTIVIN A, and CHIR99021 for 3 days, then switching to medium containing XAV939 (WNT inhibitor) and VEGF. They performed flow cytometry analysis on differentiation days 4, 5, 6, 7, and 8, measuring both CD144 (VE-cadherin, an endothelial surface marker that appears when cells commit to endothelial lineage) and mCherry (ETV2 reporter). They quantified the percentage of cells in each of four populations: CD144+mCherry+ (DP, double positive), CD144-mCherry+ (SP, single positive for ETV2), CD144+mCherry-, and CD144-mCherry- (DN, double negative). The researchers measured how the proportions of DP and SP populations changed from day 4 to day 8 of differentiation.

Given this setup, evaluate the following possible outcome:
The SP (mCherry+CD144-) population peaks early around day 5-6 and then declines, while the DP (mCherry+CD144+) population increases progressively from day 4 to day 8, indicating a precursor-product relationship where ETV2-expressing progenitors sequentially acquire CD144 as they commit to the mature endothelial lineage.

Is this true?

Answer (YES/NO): NO